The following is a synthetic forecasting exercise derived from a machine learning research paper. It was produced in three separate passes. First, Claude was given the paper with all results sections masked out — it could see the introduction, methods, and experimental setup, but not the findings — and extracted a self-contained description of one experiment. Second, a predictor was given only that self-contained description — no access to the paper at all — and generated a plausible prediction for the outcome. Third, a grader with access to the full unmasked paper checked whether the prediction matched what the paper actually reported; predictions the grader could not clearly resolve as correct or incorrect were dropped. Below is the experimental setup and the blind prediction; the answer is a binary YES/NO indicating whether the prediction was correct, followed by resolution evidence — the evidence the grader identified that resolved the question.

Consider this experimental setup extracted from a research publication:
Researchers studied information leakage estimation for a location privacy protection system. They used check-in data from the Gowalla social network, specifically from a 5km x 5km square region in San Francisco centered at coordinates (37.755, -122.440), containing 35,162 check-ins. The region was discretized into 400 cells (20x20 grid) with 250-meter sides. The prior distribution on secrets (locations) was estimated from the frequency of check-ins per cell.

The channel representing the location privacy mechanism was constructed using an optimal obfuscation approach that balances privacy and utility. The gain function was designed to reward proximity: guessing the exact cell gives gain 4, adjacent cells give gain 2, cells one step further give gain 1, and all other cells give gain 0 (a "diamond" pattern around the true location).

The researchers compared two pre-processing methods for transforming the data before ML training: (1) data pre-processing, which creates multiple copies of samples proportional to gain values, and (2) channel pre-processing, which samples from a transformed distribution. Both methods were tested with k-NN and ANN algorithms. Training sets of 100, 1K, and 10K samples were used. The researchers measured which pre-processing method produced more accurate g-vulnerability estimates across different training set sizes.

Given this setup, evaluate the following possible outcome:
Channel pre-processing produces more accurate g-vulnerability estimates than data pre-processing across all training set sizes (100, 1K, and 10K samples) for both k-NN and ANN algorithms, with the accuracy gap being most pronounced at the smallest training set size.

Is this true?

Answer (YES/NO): NO